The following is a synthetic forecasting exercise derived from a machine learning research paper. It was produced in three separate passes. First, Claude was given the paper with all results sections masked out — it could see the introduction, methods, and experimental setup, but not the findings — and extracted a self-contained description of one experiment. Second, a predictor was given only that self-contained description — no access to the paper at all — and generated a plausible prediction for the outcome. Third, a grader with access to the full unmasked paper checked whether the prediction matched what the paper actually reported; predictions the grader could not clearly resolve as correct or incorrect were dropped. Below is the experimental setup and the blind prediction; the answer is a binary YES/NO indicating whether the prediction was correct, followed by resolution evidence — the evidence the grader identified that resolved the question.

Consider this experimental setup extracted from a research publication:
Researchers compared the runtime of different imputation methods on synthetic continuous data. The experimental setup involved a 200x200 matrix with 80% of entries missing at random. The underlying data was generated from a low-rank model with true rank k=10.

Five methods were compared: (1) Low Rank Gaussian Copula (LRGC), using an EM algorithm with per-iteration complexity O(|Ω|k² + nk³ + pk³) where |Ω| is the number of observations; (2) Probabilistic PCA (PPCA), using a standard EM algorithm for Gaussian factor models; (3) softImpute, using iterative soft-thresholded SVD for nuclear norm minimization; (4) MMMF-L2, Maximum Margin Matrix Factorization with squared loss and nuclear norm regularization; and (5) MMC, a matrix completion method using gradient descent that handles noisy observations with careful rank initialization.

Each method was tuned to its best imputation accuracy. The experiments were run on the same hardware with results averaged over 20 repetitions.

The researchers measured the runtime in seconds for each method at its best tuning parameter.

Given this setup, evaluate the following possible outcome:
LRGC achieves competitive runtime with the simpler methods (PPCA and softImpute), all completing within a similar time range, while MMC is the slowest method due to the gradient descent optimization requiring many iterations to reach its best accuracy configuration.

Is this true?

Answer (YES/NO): NO